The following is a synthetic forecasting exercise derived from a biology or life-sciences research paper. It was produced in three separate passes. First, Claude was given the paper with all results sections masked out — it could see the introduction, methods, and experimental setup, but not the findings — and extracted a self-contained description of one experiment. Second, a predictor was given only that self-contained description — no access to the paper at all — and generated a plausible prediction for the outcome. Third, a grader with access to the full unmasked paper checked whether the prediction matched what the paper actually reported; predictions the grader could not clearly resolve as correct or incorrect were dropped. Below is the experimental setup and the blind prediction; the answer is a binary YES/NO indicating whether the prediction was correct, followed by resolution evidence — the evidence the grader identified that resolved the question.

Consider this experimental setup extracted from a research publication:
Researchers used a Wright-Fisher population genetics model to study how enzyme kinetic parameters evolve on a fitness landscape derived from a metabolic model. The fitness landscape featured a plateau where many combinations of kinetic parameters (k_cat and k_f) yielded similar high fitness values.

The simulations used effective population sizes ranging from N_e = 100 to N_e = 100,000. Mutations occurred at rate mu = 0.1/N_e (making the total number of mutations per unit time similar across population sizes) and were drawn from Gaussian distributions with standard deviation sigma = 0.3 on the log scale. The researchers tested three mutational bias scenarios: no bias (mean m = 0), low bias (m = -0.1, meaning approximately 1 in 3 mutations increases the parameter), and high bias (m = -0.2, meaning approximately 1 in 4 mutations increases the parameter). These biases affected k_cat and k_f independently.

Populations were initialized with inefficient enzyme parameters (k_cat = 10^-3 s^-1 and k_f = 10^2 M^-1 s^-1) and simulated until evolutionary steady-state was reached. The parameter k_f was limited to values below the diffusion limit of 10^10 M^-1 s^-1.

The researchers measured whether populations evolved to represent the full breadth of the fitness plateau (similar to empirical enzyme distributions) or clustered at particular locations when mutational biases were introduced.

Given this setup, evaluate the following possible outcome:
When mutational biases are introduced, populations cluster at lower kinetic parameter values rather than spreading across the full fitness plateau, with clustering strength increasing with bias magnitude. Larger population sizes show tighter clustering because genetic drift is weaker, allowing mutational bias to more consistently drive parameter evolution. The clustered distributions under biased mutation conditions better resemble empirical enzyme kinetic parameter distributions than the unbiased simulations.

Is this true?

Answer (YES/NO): NO